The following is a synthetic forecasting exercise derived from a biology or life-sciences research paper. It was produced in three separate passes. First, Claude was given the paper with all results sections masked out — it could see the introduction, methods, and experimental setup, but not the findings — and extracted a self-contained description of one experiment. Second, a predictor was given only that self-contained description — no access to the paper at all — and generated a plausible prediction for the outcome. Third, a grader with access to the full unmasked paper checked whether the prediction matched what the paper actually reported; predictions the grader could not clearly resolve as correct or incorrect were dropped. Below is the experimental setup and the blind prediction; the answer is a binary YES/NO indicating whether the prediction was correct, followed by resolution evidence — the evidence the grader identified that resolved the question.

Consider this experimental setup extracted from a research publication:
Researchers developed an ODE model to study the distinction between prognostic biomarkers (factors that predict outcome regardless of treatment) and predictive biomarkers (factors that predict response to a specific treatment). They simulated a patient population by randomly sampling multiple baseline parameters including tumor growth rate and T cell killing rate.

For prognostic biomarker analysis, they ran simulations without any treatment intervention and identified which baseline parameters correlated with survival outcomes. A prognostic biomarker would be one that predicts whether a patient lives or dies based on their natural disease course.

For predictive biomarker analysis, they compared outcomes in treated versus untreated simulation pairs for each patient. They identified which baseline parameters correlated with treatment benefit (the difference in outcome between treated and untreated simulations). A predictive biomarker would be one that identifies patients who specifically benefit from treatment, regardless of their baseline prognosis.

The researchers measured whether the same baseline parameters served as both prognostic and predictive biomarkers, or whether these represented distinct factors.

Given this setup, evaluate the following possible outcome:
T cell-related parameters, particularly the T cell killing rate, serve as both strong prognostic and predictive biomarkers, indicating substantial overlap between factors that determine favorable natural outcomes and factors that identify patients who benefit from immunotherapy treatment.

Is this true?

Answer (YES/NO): NO